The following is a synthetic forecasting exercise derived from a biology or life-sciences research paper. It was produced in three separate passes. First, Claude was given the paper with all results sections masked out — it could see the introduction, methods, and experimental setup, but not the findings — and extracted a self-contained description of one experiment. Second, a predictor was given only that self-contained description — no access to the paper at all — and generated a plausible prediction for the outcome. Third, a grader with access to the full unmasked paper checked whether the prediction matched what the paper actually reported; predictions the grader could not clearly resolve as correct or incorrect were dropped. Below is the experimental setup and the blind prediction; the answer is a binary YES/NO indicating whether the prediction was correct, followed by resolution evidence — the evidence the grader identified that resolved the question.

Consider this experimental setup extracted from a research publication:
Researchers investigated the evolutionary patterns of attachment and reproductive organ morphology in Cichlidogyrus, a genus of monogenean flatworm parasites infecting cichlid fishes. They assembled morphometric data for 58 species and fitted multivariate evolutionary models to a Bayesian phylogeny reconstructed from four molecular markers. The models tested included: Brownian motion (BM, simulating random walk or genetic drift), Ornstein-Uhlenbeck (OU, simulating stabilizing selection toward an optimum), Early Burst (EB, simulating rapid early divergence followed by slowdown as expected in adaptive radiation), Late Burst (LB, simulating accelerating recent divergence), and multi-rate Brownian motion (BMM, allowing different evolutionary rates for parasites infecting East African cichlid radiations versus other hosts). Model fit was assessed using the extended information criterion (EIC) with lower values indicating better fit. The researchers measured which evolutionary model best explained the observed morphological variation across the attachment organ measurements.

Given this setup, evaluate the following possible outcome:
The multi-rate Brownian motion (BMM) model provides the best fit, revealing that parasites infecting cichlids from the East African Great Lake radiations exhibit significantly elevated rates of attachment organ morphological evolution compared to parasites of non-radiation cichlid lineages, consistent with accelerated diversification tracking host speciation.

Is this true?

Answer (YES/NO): NO